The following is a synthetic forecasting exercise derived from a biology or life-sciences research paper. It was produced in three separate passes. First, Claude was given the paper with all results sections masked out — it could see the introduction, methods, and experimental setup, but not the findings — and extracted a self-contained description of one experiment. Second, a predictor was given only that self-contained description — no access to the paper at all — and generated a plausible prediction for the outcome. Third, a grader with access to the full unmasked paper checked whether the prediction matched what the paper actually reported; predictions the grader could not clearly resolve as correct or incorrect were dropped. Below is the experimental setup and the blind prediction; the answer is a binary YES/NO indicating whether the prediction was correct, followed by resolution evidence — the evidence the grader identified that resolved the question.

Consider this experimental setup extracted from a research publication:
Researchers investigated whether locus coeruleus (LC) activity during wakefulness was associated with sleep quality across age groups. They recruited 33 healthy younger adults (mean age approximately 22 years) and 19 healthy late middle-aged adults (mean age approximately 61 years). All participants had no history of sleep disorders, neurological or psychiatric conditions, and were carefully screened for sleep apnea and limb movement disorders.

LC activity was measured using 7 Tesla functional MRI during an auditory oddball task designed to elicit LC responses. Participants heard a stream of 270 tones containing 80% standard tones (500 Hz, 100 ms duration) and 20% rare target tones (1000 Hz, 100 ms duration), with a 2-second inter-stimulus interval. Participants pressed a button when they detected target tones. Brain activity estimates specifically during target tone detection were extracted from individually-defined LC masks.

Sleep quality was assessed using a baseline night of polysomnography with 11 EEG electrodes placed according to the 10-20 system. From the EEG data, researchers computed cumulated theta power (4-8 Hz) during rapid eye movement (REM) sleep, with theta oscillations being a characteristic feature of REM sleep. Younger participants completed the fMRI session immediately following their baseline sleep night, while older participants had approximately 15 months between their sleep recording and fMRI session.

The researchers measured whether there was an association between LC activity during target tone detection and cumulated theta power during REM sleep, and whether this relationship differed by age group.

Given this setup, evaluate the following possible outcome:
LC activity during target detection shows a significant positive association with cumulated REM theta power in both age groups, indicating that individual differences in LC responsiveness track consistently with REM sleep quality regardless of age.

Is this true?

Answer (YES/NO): NO